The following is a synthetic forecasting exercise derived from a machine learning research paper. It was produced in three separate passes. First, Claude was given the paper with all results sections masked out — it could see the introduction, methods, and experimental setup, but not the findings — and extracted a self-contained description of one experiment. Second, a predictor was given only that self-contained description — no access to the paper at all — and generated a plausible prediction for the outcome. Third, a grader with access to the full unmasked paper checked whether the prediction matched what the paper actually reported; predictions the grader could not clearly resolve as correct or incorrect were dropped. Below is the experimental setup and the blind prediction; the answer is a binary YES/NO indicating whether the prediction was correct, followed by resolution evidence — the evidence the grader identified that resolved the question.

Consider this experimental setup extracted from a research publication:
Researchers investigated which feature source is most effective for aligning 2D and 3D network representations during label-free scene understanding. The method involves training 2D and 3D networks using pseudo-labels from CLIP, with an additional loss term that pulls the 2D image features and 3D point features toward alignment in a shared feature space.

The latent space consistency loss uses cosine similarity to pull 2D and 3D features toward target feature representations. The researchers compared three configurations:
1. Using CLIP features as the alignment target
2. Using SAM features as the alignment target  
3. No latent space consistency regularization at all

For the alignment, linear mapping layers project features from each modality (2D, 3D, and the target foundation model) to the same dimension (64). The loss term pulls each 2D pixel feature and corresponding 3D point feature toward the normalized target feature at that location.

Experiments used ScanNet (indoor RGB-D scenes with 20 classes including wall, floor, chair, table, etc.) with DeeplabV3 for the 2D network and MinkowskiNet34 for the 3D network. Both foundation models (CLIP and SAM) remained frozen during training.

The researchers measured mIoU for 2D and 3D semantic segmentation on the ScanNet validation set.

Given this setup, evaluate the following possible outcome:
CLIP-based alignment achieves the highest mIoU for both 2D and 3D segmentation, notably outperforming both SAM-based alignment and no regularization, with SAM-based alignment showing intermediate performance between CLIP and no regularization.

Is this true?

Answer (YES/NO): NO